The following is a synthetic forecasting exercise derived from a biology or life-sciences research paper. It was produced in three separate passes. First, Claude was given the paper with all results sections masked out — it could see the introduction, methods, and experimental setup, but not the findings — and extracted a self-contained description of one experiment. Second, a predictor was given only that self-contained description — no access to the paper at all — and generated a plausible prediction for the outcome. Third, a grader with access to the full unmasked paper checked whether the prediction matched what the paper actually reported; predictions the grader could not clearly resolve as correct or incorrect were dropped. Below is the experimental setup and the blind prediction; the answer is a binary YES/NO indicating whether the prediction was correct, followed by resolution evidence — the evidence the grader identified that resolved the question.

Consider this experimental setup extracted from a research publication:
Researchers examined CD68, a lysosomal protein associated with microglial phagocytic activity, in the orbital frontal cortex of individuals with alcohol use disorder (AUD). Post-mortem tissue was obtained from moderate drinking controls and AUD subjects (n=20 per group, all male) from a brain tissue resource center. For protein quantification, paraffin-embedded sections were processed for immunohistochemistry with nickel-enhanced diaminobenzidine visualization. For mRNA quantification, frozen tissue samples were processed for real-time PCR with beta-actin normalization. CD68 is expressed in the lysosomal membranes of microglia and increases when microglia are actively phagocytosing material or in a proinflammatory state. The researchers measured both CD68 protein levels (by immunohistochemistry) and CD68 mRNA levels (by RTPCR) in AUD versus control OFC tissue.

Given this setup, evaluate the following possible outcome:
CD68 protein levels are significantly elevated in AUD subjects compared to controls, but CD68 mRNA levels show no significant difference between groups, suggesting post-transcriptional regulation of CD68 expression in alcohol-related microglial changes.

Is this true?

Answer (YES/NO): YES